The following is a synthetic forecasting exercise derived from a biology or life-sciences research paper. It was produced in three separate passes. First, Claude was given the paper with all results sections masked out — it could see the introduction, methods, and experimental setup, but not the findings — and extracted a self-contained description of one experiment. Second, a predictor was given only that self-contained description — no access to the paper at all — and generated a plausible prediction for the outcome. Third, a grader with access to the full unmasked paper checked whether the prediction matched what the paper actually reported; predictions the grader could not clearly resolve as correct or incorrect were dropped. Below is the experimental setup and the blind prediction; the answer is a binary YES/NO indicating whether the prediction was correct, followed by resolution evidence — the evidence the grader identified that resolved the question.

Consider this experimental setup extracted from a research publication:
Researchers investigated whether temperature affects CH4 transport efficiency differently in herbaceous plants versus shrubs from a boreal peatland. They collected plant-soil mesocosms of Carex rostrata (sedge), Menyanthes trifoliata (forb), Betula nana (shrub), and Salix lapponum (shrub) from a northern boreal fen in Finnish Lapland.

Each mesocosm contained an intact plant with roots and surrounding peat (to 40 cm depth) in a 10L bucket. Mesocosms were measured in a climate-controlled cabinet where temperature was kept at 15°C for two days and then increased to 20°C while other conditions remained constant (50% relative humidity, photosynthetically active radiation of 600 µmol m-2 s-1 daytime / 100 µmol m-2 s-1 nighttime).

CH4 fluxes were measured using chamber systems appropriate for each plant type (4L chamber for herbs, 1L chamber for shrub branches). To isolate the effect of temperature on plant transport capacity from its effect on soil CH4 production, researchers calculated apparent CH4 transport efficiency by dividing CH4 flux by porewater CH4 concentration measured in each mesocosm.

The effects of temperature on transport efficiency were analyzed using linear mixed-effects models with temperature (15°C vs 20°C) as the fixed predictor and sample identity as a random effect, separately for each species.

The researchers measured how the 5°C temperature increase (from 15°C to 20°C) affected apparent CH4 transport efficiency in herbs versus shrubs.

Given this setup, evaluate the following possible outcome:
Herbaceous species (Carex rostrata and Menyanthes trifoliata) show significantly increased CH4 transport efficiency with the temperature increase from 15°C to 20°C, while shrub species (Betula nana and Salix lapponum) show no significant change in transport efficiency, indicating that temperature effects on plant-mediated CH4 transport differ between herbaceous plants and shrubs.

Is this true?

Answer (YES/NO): NO